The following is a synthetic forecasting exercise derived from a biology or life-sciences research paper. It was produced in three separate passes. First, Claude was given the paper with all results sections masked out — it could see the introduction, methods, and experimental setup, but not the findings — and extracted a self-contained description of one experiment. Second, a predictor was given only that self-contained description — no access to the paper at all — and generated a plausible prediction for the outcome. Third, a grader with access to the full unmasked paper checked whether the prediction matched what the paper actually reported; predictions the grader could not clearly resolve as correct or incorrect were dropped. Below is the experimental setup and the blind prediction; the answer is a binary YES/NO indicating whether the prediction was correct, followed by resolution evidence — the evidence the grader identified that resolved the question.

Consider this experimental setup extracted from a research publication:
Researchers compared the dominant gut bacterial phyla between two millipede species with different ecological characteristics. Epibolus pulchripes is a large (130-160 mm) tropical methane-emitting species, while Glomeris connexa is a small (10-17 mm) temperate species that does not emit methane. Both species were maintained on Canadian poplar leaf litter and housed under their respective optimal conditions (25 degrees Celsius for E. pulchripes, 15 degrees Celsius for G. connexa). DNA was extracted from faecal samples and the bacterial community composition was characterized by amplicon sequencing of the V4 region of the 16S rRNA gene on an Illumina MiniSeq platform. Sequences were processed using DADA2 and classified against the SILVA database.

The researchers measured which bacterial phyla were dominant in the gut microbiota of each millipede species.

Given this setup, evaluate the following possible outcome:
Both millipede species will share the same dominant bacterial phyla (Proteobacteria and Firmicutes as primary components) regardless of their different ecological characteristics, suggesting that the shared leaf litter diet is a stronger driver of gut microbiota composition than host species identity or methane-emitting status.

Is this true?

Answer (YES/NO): NO